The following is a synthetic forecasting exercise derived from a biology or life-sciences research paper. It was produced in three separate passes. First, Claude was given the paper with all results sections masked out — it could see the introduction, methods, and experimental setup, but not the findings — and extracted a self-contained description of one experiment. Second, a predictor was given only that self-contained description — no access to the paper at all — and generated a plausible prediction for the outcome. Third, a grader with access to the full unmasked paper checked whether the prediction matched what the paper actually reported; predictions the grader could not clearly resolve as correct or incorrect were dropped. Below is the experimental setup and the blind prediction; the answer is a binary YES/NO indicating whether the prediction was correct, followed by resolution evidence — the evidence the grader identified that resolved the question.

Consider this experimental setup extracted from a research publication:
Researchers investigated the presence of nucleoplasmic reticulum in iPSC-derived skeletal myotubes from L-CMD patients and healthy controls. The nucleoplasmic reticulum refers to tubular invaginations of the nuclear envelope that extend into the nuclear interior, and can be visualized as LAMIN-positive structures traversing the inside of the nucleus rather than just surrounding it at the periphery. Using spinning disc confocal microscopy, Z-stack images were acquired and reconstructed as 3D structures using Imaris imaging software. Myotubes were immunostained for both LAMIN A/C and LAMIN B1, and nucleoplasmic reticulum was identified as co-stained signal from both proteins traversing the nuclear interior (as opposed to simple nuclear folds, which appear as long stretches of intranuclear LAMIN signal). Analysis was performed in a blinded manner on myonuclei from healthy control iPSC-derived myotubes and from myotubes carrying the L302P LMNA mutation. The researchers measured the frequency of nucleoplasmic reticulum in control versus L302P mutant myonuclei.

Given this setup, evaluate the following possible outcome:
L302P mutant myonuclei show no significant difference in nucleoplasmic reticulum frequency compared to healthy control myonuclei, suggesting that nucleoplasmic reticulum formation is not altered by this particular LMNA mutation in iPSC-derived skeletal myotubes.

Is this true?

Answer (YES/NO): NO